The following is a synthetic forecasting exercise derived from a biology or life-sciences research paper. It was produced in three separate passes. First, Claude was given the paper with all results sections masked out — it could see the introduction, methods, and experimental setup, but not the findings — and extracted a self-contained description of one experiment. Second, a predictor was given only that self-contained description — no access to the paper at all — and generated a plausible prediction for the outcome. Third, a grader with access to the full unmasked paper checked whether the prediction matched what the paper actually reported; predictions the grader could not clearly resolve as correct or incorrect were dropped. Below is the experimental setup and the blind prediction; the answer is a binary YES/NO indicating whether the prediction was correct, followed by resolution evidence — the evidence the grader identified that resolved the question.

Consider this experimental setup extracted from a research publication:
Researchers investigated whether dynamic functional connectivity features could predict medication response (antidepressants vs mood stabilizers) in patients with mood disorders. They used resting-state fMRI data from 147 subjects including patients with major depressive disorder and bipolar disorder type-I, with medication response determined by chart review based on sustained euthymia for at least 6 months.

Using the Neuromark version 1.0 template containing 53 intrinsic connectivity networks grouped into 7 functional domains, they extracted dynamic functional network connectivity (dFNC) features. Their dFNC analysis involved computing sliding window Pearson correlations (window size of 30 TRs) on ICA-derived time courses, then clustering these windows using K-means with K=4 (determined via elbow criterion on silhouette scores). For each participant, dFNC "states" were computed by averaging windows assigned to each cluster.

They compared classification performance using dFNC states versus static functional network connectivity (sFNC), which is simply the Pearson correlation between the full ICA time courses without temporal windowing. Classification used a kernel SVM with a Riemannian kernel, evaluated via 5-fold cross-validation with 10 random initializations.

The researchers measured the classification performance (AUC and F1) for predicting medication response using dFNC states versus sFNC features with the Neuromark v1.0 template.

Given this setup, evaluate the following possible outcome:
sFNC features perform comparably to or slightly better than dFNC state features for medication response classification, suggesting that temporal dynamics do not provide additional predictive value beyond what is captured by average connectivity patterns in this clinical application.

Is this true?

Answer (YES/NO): NO